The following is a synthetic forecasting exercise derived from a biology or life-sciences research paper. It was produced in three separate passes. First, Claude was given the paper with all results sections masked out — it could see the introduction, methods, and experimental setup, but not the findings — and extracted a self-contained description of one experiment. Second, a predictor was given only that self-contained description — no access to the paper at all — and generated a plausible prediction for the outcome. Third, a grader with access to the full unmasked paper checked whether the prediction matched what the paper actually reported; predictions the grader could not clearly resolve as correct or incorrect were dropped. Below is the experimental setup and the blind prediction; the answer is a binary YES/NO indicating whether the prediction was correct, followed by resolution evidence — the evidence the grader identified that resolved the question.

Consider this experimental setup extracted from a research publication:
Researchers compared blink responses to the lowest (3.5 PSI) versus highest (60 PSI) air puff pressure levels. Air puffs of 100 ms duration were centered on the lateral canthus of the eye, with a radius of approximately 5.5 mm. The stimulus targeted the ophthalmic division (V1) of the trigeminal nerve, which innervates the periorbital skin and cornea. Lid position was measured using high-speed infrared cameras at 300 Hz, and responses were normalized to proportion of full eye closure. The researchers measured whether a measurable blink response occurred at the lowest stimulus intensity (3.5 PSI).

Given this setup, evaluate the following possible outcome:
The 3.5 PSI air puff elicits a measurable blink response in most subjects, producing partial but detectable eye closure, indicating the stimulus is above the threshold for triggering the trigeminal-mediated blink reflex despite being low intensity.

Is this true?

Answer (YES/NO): YES